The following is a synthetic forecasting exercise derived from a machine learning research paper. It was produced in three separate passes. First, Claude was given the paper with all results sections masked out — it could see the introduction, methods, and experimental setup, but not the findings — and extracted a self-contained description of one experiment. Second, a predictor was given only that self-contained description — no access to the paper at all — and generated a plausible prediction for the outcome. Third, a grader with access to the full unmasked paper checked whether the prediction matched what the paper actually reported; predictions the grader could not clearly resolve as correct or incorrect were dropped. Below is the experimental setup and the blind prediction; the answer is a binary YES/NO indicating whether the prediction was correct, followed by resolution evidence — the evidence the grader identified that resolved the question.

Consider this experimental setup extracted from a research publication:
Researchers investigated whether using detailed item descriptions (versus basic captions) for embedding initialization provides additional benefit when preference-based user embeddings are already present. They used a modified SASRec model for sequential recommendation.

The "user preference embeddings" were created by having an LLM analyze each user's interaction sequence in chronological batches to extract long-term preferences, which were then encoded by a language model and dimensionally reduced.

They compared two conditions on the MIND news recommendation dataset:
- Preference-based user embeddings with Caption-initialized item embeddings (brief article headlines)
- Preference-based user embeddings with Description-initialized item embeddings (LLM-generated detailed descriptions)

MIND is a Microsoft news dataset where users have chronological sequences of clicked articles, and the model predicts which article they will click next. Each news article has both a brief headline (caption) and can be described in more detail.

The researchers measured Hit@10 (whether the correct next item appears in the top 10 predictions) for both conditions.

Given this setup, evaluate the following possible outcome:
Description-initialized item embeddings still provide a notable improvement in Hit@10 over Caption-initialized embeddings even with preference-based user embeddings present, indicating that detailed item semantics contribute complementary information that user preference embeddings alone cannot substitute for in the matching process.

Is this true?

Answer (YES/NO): NO